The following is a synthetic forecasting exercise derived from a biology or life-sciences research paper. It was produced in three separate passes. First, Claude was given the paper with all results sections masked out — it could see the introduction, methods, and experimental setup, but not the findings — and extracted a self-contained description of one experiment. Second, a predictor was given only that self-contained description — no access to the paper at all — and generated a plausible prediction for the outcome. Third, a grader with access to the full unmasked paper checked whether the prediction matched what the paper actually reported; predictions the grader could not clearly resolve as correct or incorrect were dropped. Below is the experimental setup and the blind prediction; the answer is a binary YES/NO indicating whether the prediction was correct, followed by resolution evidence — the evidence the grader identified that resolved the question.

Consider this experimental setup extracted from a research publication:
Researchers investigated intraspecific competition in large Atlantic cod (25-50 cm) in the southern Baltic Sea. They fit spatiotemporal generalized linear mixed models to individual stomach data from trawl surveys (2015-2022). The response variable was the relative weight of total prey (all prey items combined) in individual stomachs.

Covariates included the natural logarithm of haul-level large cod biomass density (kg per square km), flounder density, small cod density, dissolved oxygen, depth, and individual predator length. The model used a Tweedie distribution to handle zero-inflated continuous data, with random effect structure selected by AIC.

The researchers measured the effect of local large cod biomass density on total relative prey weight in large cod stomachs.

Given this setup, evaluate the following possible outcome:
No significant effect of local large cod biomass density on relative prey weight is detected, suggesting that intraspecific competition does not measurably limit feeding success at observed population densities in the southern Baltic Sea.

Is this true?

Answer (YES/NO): NO